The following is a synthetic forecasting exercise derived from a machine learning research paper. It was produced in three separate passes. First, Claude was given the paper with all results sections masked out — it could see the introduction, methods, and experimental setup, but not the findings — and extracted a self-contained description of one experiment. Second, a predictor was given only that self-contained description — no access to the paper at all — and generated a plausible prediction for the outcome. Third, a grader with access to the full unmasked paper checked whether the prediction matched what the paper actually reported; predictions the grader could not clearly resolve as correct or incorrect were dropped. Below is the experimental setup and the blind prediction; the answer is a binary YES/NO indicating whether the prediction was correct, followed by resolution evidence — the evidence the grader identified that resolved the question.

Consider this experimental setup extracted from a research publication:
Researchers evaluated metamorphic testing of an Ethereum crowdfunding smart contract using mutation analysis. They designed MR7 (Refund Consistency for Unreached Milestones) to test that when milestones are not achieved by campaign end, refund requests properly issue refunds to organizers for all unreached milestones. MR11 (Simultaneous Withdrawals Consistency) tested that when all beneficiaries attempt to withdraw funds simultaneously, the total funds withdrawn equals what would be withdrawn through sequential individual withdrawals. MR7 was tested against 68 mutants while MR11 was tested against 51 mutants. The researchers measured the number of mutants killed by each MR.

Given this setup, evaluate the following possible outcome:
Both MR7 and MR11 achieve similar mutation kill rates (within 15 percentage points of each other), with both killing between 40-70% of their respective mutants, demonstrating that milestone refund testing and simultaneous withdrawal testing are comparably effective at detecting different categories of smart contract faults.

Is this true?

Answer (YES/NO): NO